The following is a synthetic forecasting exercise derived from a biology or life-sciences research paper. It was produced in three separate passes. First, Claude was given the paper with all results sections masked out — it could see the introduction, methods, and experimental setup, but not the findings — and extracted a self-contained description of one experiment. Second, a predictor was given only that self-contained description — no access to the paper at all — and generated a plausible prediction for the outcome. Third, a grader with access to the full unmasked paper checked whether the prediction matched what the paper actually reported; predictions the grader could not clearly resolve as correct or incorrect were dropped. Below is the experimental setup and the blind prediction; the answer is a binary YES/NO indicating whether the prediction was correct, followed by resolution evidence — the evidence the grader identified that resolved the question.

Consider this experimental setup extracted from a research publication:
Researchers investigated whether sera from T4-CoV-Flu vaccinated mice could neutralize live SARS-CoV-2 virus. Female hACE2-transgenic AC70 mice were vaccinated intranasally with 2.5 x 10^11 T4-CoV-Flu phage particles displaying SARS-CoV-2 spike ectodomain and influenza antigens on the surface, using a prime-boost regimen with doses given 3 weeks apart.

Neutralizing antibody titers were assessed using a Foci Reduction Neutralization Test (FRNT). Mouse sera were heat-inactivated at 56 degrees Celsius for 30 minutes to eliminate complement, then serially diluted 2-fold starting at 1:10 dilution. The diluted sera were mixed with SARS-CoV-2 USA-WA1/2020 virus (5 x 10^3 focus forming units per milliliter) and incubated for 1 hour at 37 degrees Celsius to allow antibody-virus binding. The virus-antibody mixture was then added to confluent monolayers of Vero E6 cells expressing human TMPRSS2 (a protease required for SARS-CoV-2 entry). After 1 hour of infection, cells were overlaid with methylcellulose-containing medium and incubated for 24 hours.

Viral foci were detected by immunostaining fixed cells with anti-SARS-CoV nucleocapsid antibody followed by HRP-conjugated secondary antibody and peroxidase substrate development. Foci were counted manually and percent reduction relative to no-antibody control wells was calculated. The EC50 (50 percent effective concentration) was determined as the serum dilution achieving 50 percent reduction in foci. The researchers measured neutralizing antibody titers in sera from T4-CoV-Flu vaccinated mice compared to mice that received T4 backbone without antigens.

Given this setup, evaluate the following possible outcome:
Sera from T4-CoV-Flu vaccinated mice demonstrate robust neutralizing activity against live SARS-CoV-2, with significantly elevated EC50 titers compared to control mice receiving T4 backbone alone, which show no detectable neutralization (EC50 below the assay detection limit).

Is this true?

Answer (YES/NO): YES